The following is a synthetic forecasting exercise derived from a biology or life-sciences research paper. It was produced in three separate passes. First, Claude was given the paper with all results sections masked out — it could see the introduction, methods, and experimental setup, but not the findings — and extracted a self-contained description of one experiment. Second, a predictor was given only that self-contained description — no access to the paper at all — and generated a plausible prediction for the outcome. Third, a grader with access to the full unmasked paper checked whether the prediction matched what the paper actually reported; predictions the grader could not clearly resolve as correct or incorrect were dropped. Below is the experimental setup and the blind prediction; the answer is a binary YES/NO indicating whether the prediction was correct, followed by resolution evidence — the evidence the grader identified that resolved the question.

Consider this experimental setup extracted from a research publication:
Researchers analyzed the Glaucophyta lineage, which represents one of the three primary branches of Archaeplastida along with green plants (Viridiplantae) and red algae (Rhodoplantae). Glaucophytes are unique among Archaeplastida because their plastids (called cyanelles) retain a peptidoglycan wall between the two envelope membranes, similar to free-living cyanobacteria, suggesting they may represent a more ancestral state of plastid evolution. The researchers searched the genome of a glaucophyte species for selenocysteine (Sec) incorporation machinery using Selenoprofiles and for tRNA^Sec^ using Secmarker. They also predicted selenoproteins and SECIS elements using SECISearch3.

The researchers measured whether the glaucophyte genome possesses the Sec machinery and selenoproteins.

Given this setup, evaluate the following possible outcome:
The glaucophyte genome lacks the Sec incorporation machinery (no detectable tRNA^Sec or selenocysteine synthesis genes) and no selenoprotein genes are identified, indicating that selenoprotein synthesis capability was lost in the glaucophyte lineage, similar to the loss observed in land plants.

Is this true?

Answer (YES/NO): NO